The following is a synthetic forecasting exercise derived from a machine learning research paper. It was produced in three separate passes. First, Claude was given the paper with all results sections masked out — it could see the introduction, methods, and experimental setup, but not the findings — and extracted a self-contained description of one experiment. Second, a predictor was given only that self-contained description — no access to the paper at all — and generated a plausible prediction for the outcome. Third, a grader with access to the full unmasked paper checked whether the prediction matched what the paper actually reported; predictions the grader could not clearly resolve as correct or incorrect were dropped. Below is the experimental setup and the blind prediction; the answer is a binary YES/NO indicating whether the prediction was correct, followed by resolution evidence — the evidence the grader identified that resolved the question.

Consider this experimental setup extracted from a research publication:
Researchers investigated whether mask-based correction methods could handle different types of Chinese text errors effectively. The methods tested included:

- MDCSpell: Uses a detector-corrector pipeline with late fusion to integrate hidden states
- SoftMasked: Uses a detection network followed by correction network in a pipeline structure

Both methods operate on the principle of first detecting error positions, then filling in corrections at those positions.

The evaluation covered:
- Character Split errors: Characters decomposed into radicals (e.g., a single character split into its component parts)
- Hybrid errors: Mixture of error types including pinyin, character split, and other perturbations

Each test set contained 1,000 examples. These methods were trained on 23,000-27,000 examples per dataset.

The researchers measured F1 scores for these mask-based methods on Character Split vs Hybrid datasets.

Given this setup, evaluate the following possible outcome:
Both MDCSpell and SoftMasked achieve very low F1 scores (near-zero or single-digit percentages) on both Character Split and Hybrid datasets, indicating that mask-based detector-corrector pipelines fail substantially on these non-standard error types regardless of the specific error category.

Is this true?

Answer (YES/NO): NO